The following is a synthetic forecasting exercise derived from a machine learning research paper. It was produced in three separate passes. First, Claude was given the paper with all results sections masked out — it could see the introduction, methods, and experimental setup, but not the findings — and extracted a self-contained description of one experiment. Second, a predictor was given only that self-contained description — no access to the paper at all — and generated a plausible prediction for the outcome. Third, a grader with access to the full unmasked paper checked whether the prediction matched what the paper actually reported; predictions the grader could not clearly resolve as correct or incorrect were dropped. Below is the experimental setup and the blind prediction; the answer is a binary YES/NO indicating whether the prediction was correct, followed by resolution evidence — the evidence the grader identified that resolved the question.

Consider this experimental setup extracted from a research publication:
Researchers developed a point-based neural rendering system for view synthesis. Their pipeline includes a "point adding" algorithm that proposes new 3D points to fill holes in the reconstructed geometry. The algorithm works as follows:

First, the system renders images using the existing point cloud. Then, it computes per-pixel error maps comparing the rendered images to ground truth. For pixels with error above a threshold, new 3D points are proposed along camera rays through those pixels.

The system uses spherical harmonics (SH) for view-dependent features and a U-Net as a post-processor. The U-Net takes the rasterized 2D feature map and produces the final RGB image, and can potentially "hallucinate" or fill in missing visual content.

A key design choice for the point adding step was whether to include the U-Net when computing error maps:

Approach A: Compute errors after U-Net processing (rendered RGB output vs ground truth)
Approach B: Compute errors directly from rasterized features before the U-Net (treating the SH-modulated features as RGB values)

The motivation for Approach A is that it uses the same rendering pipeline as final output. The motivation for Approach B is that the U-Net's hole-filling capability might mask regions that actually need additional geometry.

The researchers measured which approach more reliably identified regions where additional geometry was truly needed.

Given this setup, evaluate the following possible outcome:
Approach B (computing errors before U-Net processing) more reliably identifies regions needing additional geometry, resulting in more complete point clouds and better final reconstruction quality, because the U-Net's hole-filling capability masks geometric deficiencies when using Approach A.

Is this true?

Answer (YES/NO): YES